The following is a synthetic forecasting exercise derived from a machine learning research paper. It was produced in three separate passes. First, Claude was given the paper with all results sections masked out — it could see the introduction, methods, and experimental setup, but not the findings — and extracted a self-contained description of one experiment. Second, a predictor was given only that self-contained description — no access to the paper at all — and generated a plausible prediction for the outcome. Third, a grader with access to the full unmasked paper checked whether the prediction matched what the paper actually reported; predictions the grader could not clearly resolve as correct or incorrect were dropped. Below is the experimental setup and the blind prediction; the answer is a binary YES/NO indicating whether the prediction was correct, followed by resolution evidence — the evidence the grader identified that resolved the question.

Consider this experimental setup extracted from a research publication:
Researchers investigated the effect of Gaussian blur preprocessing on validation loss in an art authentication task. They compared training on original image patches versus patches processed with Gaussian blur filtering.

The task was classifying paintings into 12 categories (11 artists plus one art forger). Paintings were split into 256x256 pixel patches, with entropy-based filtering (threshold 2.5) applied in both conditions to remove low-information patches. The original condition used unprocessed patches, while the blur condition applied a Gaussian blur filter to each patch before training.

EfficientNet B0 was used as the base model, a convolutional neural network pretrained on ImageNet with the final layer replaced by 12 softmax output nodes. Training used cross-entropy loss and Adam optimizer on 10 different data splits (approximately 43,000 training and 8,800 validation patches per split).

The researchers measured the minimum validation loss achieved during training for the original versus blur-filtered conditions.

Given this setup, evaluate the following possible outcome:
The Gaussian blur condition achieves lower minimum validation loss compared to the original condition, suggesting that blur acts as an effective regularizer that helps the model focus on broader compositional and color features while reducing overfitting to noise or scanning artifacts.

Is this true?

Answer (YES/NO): NO